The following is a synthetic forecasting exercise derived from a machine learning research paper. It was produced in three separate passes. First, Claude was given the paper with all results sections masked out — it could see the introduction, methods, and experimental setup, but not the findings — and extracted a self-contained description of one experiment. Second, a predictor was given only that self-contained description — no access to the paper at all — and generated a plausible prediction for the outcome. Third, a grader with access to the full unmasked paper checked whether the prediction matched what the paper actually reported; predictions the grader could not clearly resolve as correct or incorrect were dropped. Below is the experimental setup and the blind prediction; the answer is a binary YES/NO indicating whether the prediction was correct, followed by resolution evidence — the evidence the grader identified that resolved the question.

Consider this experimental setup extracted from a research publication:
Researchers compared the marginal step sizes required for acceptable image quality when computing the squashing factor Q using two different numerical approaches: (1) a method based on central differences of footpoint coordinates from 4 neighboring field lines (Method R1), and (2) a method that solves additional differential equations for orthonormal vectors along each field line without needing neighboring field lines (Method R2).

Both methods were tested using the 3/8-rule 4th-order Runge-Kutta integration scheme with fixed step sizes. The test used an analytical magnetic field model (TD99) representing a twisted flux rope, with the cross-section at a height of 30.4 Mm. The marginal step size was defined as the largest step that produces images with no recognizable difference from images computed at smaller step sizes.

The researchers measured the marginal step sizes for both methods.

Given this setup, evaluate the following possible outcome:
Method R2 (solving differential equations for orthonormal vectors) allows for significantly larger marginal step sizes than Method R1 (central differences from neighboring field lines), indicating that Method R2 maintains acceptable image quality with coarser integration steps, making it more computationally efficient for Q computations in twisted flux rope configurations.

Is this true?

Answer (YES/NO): YES